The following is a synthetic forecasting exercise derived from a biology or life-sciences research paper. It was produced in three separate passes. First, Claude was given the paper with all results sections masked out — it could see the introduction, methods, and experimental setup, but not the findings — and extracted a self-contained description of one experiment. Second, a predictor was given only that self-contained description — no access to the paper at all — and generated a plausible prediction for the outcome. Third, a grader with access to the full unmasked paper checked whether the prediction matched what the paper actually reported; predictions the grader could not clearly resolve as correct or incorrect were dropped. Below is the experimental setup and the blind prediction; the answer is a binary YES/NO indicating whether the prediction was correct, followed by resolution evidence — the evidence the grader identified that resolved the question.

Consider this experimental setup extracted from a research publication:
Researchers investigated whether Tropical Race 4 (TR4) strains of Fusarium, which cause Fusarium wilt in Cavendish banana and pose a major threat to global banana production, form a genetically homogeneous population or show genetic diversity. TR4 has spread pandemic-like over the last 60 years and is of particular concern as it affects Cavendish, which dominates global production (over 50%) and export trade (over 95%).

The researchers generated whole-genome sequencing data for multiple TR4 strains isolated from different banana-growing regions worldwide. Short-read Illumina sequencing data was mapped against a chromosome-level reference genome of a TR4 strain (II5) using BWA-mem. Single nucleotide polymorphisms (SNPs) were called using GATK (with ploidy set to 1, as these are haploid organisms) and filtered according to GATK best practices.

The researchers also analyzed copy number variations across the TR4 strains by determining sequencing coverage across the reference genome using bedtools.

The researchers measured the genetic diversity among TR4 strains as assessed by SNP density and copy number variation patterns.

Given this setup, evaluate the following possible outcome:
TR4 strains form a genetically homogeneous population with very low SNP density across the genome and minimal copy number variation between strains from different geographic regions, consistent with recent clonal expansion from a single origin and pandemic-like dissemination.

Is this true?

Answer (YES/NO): NO